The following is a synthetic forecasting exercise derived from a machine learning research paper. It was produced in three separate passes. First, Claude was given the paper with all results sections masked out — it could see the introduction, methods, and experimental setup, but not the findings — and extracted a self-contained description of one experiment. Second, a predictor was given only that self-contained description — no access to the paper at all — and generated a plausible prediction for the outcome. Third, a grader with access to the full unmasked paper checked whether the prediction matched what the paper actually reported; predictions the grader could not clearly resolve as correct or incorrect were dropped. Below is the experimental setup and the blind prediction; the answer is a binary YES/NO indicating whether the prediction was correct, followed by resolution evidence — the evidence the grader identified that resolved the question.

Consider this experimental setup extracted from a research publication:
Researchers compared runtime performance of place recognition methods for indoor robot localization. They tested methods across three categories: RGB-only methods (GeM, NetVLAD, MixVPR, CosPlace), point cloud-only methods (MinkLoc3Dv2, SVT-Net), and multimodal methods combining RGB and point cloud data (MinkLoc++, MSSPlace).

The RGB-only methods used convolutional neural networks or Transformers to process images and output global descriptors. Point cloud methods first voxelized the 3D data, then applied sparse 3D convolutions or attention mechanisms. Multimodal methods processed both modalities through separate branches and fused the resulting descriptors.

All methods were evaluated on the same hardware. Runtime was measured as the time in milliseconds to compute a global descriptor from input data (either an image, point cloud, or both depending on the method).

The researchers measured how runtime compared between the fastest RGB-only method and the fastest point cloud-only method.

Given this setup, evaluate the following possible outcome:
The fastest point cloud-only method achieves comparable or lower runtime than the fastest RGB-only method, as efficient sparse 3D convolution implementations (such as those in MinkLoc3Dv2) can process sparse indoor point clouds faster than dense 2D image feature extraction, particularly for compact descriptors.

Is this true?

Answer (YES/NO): NO